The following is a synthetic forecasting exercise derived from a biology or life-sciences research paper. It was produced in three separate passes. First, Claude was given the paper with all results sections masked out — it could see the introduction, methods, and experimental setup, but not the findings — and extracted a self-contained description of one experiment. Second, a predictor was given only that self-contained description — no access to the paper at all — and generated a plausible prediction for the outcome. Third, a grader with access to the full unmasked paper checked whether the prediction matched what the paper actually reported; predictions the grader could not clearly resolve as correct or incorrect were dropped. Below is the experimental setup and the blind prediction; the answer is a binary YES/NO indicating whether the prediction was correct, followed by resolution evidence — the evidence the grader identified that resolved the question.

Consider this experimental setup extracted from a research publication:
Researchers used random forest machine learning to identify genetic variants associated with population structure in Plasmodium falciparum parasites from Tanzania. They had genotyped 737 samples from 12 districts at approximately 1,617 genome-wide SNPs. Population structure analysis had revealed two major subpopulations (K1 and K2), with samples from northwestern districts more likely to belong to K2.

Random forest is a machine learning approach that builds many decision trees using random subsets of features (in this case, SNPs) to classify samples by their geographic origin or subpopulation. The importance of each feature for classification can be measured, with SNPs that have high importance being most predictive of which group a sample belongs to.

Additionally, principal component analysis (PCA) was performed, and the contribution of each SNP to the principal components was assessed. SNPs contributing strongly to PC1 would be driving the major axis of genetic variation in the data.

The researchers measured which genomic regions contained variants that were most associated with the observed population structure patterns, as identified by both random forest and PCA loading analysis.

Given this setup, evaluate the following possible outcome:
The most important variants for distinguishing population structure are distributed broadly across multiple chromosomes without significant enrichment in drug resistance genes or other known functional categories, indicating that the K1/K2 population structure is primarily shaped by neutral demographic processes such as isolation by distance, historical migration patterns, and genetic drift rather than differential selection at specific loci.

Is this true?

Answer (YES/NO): NO